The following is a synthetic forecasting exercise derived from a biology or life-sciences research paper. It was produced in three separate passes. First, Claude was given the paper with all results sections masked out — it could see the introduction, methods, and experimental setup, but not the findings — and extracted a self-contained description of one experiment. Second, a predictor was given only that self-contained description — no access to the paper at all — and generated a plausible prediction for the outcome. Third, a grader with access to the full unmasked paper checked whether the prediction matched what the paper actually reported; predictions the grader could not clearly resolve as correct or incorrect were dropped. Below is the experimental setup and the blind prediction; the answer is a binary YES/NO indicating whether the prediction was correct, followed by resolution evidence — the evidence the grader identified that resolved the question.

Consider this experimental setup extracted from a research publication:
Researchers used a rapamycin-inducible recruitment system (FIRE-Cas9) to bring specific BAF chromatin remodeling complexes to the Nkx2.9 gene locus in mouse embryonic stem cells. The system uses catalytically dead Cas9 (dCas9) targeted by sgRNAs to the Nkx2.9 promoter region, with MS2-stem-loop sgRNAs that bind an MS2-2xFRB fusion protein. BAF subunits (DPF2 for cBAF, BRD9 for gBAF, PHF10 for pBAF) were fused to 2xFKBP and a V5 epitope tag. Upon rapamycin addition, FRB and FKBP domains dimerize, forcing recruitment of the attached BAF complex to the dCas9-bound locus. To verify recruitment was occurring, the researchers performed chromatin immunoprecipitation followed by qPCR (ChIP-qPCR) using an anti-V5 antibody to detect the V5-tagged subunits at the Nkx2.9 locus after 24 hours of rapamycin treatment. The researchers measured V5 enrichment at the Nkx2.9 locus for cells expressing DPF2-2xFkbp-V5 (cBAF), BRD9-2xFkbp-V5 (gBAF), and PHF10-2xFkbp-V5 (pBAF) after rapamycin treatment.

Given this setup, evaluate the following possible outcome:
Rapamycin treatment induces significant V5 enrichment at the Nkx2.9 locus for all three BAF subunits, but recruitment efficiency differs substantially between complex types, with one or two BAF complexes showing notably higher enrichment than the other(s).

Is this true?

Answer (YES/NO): NO